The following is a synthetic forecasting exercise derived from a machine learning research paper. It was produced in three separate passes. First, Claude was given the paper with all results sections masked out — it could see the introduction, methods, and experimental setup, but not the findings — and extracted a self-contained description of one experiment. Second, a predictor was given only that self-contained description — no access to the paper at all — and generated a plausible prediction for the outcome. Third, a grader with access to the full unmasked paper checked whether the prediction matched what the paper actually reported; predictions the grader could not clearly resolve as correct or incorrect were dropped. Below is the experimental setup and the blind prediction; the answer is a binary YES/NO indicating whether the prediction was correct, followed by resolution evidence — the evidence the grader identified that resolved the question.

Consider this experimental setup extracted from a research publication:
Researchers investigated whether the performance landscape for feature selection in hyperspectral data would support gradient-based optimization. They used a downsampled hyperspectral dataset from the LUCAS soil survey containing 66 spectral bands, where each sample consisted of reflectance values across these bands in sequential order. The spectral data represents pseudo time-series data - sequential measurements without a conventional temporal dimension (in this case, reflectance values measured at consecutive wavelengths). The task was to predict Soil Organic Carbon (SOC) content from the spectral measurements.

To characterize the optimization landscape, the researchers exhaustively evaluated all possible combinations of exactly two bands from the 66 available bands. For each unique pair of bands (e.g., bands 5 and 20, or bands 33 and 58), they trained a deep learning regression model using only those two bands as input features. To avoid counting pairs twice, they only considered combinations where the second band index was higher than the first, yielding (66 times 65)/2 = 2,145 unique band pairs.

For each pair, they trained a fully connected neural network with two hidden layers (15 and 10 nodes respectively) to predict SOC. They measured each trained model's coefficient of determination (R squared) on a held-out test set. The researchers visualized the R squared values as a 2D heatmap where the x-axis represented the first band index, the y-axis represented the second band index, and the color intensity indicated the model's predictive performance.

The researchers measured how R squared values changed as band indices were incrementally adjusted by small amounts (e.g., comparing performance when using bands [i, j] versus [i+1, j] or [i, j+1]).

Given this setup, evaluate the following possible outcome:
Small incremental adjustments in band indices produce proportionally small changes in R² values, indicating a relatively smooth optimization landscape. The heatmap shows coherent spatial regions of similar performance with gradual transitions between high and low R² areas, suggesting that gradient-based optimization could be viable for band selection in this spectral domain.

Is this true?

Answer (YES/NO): YES